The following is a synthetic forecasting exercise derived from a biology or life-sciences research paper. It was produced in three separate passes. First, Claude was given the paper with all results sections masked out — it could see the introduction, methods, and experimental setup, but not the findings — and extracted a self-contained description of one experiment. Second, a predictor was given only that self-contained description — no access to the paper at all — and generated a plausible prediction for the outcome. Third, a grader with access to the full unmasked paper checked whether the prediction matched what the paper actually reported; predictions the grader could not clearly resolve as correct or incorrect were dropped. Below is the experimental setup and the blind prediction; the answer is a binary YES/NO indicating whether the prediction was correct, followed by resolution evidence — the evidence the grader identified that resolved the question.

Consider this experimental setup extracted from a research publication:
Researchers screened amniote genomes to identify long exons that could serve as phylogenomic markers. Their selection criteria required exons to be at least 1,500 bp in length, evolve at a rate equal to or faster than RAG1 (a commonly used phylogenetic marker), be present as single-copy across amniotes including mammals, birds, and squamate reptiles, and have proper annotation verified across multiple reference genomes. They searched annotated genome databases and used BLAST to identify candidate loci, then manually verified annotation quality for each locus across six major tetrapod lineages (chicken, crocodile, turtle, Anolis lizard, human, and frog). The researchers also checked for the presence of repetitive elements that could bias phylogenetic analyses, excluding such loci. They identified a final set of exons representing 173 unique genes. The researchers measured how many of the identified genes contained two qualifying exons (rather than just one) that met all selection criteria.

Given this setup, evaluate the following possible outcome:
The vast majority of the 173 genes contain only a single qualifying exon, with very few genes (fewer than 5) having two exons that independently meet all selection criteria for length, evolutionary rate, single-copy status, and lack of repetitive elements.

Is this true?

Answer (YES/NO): NO